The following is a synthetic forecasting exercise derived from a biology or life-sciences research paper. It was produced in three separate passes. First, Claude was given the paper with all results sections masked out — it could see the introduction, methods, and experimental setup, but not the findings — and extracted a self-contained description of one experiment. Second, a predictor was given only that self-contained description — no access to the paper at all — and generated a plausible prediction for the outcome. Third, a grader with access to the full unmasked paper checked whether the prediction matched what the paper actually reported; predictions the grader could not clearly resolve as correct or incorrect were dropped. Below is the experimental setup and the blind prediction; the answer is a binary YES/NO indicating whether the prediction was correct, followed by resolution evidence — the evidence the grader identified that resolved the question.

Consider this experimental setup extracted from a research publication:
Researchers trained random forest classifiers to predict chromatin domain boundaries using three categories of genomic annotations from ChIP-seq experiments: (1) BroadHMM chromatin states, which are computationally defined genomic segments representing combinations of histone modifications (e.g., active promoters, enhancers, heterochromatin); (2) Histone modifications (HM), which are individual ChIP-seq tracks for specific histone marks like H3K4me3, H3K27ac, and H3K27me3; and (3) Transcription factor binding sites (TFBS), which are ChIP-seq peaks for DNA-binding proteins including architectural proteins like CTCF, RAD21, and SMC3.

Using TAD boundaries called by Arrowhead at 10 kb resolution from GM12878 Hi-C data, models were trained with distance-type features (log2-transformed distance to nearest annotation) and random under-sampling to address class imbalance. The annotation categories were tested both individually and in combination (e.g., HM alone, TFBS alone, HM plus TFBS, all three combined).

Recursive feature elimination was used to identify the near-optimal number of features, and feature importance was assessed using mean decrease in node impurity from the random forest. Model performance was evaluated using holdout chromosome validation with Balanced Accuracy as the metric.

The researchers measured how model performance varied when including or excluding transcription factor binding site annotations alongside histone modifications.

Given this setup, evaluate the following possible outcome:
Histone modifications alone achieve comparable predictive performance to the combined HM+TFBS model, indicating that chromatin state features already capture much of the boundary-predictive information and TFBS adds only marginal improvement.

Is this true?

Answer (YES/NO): NO